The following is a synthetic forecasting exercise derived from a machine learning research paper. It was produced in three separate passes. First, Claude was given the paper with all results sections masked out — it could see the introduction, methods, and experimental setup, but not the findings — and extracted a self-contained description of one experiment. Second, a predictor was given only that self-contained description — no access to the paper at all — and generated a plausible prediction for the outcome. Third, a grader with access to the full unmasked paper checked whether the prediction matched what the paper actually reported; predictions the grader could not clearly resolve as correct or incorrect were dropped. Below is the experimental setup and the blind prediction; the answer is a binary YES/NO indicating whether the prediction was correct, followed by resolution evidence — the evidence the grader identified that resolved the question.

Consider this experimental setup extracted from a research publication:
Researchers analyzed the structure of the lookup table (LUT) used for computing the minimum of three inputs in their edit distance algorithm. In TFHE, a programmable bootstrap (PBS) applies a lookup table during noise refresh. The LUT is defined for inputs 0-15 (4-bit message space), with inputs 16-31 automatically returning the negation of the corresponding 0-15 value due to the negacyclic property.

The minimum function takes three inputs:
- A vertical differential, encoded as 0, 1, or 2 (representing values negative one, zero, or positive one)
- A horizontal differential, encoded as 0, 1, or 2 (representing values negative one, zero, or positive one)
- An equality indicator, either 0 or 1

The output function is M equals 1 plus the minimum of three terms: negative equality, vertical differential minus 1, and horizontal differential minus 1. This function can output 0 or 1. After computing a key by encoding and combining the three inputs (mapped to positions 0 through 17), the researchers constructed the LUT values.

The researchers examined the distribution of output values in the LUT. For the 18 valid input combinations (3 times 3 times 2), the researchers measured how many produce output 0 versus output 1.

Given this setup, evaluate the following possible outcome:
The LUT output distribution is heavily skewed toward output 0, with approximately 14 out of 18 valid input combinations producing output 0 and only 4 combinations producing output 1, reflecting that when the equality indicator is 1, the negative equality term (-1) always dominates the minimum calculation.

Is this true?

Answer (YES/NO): YES